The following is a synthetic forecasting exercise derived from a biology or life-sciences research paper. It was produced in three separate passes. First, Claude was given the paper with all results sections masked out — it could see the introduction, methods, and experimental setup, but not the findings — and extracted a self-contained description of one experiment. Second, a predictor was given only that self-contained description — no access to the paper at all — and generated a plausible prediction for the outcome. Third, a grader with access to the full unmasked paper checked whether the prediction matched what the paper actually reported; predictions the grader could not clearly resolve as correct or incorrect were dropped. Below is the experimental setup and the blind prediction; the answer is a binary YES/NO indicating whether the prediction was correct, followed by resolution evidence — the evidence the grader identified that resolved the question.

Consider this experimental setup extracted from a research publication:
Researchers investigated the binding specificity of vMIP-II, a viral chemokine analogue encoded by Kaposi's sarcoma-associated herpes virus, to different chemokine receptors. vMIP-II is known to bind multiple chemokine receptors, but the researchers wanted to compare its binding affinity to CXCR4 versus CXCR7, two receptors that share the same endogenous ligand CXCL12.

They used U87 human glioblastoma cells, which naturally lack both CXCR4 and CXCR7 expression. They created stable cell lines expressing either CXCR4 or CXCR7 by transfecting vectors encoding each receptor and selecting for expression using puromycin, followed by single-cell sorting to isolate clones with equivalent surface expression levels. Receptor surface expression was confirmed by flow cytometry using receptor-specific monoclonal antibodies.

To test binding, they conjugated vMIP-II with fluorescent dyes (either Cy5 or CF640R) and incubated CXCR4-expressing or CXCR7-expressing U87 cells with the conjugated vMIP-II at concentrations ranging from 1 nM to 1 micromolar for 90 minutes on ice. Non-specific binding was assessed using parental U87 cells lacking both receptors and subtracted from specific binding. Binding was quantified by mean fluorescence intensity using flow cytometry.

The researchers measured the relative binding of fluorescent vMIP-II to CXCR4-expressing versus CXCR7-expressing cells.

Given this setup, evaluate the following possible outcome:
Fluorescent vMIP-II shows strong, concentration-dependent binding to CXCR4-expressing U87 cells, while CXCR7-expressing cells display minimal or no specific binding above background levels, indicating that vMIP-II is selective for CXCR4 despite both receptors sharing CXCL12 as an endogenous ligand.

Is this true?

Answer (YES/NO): NO